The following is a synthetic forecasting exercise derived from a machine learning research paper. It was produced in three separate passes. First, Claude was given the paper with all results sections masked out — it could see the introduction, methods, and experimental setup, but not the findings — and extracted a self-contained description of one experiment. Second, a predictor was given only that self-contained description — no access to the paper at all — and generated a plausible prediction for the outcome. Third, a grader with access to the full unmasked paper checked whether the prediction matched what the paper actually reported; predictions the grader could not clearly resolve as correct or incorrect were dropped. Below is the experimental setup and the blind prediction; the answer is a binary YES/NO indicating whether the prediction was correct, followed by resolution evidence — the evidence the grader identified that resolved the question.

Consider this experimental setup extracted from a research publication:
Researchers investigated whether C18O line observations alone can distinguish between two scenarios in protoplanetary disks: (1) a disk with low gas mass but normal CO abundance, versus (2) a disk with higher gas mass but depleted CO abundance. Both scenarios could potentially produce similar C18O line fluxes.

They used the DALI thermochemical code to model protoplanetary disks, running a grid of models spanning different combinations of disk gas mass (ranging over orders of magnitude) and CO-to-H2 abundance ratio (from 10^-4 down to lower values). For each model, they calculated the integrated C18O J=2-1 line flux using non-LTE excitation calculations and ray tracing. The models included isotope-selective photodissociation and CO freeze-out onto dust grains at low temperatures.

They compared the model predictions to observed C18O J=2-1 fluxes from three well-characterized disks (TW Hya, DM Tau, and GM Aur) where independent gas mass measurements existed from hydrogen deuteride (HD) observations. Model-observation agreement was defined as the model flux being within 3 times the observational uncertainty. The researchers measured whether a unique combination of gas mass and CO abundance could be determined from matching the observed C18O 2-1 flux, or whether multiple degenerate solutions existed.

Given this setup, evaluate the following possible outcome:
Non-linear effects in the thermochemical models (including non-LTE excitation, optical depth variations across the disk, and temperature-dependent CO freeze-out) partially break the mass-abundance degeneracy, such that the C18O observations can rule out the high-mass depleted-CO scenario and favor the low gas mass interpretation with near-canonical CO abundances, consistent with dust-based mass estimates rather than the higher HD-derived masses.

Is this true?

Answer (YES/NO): NO